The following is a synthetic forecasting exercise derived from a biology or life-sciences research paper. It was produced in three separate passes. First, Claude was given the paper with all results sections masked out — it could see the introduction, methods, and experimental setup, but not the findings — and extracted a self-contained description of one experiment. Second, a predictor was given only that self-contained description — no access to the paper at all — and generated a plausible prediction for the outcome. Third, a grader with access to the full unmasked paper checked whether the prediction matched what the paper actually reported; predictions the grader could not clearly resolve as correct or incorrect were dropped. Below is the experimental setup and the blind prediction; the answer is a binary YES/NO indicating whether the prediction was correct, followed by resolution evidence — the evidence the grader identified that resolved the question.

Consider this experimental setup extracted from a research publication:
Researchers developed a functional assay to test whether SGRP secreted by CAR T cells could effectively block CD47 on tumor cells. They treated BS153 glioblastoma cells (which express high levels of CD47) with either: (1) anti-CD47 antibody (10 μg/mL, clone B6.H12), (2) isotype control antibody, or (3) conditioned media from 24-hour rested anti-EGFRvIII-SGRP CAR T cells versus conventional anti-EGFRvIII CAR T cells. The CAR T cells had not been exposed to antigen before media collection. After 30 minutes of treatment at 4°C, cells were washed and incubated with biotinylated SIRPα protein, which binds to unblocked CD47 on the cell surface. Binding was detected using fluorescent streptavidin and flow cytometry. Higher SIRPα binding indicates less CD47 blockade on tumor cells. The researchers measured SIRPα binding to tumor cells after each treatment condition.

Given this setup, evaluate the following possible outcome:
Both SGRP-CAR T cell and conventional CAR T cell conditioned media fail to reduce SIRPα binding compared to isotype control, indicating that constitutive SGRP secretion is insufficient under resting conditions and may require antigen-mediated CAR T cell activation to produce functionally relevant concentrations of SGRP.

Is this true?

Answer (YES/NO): NO